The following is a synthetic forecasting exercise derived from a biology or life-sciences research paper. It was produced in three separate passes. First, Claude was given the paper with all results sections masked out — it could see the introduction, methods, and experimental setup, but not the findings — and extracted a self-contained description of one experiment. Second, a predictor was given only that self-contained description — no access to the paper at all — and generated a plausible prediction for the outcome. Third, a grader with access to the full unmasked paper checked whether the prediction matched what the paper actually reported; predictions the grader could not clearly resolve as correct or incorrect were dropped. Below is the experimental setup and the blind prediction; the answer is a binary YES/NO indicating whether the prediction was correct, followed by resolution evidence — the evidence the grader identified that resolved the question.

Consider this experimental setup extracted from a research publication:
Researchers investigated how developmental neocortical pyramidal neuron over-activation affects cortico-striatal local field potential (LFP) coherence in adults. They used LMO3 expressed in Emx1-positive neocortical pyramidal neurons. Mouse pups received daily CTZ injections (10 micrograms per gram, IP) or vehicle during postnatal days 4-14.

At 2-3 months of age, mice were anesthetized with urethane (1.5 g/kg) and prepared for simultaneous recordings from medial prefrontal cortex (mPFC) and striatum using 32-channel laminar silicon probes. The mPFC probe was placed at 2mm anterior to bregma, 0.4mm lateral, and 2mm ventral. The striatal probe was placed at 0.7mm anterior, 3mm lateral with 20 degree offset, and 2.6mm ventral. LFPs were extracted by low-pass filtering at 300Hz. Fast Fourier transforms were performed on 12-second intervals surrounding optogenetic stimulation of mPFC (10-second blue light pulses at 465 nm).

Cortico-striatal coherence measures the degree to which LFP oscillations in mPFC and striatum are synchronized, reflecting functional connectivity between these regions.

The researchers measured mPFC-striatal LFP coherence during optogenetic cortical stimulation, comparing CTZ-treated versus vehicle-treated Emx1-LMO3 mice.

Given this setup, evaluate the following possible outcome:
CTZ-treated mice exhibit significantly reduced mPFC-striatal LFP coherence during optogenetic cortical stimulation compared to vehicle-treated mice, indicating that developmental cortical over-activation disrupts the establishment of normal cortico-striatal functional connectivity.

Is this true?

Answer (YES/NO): NO